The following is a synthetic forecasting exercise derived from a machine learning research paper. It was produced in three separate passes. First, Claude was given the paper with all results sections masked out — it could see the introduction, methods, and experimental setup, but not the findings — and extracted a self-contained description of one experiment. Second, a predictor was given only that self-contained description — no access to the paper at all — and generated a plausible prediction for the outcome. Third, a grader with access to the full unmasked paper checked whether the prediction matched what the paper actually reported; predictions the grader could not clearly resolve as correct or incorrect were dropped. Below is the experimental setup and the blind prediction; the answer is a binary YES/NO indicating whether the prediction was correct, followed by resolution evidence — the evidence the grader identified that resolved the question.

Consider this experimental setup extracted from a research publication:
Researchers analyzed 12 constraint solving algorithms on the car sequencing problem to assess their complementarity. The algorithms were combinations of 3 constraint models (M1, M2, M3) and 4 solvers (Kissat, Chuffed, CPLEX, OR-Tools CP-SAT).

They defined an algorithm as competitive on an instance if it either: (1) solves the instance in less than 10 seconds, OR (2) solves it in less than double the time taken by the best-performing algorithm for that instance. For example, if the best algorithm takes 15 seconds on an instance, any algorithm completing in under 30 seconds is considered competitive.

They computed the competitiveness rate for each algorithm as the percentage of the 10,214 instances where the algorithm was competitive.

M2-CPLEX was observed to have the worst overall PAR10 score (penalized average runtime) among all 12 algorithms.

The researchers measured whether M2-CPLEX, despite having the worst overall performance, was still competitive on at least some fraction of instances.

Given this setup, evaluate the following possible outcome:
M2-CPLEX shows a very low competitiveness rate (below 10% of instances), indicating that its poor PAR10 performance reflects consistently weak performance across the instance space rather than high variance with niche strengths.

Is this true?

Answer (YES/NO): YES